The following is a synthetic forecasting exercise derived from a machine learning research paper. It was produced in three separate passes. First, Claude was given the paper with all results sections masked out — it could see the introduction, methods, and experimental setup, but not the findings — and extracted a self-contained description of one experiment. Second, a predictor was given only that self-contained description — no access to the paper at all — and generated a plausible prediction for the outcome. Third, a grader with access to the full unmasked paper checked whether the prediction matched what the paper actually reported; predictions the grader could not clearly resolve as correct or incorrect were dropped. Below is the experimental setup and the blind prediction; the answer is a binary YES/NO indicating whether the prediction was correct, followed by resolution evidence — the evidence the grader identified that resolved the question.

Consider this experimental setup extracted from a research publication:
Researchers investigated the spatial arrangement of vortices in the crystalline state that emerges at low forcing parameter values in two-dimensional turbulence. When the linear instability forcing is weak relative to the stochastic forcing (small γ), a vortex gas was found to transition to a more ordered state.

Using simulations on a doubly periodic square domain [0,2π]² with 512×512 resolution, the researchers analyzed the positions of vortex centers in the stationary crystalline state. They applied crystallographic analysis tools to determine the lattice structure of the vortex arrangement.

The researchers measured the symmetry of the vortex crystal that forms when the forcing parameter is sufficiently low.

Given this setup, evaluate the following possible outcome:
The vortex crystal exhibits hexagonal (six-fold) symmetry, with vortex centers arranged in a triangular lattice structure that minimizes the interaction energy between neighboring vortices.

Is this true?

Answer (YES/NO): YES